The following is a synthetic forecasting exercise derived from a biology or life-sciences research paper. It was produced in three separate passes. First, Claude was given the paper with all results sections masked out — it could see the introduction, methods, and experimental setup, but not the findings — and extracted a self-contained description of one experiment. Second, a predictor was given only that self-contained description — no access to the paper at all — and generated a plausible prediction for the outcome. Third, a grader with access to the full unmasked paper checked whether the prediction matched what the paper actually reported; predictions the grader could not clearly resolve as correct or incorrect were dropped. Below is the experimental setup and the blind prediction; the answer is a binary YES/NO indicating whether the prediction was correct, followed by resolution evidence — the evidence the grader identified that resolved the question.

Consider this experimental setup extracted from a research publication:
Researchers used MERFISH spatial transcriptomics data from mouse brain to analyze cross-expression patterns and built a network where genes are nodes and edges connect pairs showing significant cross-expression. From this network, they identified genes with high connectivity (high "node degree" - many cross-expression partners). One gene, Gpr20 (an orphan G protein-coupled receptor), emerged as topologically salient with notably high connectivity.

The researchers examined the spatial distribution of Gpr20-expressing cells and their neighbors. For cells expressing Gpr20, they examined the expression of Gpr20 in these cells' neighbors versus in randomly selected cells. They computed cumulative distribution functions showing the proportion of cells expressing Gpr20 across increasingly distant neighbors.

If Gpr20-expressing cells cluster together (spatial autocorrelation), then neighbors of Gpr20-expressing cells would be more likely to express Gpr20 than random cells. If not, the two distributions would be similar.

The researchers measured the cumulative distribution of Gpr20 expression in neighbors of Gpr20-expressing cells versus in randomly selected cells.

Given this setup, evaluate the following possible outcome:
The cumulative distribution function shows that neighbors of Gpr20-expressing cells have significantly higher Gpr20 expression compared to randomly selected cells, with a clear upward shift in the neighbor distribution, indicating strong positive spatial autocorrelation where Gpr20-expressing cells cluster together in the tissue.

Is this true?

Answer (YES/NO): YES